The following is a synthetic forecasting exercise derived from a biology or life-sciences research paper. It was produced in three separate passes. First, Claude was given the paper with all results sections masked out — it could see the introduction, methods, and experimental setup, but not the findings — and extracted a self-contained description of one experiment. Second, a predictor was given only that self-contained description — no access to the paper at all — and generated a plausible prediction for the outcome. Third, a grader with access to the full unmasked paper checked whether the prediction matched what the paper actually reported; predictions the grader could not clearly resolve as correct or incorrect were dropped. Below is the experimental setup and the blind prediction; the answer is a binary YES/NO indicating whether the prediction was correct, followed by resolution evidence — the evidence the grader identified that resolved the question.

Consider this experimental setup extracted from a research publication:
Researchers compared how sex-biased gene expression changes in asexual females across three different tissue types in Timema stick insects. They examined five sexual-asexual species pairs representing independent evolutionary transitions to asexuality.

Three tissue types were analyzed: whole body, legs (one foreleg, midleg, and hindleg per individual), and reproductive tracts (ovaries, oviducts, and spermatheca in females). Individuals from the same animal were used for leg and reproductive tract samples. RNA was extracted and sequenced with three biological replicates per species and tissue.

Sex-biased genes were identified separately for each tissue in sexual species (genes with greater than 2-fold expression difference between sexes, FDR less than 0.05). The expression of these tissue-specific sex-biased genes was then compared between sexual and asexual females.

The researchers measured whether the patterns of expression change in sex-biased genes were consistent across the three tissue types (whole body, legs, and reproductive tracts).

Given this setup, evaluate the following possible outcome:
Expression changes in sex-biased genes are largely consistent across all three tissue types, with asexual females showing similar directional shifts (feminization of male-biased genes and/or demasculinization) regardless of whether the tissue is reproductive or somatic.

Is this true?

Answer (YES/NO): NO